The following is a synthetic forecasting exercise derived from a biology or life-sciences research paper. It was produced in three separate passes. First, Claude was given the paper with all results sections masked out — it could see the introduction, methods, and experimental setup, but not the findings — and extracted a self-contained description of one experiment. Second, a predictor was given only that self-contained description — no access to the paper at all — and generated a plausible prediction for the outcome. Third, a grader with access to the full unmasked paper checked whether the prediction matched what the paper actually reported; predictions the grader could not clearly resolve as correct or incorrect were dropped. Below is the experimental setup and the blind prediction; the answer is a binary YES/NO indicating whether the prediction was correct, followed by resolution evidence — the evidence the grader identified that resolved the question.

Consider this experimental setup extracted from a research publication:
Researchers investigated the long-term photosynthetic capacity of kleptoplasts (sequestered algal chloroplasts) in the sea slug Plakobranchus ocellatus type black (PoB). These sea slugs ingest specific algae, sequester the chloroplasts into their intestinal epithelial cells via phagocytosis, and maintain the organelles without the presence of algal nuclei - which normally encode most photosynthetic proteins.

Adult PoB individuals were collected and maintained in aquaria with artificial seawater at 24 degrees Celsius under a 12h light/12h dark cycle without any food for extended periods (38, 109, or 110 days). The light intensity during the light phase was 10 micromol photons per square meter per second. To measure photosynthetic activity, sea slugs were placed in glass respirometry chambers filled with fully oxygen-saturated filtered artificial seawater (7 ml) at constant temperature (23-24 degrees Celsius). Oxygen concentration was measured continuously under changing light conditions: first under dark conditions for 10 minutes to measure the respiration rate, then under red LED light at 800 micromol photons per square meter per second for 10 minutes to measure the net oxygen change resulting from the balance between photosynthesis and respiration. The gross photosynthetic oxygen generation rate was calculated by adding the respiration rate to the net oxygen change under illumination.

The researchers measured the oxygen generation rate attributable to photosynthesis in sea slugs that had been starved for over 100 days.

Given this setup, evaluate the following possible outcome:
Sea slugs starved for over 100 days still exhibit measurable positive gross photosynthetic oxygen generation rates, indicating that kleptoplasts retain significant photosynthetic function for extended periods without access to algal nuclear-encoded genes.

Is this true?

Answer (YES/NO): YES